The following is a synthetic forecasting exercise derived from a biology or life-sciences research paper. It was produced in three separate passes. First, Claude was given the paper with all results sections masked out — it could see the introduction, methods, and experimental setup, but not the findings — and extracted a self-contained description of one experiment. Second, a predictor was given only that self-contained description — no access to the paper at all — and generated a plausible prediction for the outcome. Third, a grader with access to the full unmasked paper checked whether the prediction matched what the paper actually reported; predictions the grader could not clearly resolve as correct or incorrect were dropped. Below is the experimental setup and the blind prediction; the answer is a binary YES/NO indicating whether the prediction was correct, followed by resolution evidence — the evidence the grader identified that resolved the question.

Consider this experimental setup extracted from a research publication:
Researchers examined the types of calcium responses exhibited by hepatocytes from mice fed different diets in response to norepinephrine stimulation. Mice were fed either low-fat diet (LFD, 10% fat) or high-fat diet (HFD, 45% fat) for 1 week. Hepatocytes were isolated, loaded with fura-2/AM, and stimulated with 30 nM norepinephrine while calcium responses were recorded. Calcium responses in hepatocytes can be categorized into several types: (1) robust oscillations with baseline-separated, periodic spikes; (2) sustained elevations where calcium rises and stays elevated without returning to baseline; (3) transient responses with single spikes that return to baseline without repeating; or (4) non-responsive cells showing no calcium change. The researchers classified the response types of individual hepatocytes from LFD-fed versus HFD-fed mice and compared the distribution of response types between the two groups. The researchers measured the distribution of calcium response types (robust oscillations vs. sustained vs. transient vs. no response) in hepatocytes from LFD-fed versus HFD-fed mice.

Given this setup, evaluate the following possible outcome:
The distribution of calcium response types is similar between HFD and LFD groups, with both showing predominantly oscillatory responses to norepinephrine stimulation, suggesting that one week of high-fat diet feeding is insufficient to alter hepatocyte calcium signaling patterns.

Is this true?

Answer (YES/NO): NO